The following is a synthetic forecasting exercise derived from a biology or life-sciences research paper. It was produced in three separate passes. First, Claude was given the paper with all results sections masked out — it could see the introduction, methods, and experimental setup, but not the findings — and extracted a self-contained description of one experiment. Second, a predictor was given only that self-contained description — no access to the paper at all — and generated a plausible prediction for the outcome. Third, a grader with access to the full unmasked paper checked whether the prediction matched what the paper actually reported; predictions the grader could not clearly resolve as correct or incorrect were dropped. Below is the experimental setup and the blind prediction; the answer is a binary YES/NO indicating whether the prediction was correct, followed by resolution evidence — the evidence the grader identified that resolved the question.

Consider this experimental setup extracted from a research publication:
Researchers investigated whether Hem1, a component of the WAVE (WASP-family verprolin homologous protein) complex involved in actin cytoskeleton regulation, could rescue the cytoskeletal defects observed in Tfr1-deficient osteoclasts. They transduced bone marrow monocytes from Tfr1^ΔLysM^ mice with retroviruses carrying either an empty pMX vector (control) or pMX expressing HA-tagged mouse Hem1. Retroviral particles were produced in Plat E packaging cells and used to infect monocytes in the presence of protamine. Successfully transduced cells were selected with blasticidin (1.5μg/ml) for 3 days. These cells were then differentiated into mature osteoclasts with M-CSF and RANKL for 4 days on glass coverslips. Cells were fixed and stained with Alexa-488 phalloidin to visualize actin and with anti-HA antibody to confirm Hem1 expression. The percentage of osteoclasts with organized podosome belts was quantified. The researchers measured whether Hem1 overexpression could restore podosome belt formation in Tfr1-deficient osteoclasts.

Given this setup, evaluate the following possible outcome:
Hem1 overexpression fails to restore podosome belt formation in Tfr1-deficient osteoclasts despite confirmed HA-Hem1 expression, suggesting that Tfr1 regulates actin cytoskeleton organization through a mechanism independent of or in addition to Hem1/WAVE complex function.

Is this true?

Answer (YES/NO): NO